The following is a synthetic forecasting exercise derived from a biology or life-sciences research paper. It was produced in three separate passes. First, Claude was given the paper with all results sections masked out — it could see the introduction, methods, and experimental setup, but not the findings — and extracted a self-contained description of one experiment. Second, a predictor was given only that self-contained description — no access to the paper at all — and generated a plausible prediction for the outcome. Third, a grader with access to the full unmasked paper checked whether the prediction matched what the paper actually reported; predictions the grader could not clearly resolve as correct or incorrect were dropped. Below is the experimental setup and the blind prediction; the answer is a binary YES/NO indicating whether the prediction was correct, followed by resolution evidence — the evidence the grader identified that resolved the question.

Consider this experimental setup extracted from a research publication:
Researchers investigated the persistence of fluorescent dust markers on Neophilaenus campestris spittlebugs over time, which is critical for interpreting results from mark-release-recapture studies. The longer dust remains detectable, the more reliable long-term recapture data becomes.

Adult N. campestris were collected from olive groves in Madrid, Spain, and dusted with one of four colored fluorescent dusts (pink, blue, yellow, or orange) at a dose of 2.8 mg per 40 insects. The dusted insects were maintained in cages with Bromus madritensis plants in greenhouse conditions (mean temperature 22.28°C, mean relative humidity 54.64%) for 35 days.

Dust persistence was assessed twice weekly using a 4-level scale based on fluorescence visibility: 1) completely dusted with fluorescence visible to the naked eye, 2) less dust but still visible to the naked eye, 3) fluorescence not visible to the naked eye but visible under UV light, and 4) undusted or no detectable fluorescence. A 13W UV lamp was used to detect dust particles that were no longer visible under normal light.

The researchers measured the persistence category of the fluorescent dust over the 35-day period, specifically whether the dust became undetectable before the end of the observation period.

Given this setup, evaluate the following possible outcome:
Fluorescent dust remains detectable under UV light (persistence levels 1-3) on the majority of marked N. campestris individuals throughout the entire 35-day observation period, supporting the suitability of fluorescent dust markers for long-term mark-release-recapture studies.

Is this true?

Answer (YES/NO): YES